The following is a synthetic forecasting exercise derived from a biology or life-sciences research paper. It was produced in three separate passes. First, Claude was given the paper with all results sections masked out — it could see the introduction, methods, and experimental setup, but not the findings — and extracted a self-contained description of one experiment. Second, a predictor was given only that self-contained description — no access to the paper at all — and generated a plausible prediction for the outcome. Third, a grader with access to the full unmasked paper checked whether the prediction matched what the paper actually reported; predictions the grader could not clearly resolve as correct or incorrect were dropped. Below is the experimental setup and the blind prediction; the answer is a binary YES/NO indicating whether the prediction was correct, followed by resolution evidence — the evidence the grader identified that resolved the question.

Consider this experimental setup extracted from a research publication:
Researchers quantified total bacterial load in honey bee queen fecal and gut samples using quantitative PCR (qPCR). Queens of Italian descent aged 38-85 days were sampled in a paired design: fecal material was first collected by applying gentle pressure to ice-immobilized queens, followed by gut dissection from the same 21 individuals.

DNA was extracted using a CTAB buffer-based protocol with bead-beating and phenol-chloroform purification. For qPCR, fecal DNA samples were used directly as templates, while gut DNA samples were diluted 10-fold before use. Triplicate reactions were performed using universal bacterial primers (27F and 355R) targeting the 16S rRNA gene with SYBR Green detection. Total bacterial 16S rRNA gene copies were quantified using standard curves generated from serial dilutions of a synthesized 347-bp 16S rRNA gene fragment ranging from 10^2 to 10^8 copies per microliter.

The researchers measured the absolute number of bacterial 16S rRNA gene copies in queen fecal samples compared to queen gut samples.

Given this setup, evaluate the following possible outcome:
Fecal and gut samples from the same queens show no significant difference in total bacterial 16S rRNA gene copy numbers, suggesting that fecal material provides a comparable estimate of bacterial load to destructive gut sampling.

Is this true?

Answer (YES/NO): NO